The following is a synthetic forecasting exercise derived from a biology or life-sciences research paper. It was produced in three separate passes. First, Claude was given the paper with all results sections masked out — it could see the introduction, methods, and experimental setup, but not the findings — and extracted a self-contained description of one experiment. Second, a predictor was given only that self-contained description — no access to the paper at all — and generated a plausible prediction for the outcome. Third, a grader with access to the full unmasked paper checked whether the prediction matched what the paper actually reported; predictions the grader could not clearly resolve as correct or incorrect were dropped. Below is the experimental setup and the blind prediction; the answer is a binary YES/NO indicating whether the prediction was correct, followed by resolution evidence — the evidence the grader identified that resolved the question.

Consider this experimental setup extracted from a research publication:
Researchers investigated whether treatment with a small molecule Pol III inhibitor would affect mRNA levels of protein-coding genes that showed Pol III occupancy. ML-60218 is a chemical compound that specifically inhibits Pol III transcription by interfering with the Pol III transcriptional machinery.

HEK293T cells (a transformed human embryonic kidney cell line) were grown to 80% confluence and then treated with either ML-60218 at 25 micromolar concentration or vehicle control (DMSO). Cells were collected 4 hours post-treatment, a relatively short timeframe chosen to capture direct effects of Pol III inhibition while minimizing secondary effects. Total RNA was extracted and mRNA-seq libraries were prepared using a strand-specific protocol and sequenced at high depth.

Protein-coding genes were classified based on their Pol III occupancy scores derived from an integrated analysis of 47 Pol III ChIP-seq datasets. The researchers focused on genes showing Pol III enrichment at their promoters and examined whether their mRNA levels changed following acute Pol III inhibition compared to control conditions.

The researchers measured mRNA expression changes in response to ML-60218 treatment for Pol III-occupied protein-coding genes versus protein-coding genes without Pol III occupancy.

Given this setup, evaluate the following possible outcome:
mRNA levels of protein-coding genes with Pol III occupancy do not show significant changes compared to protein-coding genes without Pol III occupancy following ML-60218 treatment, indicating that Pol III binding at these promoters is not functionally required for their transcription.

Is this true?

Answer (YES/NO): NO